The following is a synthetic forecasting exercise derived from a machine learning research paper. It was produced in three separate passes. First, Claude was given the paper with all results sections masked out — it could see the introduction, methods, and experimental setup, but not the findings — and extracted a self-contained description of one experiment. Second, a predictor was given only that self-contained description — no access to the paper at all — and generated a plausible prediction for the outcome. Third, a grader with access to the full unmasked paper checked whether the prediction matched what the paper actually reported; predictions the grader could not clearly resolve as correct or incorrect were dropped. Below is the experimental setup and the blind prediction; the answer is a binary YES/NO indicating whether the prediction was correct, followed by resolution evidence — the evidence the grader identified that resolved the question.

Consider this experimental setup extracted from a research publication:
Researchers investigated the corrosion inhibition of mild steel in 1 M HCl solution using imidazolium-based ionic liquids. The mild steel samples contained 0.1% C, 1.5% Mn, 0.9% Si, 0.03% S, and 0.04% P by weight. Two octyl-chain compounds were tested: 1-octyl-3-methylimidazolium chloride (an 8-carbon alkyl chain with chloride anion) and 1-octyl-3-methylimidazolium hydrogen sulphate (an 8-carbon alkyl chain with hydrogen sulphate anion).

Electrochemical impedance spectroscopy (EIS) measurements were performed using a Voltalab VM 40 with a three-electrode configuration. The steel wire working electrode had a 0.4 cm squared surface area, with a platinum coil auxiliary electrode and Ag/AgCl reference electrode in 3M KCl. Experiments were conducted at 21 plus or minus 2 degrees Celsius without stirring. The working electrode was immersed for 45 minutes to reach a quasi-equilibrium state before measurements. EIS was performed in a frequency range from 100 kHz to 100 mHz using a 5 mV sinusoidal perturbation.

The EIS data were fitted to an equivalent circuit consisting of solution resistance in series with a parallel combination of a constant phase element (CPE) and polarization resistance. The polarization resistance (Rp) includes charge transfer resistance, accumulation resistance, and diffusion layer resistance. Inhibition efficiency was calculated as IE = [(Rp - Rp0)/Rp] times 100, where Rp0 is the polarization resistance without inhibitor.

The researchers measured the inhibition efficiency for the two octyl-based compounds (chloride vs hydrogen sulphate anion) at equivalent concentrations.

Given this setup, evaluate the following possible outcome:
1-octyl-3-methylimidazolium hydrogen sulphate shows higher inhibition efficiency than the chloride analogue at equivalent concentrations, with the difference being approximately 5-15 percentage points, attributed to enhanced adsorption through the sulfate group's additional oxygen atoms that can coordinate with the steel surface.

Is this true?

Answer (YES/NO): NO